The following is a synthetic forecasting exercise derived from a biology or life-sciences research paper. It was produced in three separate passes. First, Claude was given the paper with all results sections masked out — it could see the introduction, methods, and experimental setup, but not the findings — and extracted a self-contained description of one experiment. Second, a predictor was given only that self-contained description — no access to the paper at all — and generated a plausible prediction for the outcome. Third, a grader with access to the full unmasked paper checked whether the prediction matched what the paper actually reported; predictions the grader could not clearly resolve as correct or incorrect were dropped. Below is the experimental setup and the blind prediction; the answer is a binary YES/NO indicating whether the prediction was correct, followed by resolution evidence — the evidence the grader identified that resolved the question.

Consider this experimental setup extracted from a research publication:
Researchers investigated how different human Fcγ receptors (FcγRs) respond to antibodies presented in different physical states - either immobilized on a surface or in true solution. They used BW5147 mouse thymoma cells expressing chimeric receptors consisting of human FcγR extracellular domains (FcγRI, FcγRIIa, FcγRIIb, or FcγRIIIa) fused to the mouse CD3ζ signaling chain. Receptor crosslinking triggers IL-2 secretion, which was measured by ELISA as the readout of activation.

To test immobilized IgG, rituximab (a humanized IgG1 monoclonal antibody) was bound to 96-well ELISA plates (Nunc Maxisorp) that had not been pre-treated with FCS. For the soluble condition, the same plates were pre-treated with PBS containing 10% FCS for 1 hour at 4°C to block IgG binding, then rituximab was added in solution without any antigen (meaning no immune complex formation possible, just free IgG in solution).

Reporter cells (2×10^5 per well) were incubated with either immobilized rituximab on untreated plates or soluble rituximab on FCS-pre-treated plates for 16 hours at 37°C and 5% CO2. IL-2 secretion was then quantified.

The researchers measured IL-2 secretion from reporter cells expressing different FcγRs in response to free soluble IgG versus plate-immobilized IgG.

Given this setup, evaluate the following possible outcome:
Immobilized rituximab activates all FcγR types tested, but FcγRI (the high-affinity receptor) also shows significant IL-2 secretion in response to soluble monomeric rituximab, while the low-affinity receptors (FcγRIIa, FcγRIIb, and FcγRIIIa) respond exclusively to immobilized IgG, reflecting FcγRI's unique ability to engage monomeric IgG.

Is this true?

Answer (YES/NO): NO